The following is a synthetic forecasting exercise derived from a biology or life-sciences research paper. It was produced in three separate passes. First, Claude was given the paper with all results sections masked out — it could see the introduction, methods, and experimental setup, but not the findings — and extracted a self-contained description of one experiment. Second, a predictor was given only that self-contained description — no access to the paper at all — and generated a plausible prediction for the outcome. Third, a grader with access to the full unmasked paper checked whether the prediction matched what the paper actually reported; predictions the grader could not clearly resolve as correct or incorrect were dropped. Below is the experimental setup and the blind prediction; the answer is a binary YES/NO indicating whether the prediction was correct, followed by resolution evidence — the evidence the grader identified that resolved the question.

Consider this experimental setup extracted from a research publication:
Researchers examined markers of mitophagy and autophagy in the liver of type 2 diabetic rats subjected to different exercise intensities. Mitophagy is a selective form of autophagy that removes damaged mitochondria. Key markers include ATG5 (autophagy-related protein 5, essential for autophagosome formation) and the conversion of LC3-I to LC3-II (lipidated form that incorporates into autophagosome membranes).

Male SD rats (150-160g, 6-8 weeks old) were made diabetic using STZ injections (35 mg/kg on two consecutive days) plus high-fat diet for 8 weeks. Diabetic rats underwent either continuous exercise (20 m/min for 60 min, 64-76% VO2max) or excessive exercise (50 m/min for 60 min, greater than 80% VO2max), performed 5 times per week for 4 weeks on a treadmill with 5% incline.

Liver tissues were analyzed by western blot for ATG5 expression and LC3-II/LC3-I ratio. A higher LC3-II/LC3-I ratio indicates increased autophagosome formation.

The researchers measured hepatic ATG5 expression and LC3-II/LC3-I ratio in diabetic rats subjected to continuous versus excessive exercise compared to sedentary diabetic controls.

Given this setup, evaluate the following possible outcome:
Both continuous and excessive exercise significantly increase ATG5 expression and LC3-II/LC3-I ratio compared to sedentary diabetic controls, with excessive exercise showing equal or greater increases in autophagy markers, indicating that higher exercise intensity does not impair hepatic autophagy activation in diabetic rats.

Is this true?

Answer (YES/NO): NO